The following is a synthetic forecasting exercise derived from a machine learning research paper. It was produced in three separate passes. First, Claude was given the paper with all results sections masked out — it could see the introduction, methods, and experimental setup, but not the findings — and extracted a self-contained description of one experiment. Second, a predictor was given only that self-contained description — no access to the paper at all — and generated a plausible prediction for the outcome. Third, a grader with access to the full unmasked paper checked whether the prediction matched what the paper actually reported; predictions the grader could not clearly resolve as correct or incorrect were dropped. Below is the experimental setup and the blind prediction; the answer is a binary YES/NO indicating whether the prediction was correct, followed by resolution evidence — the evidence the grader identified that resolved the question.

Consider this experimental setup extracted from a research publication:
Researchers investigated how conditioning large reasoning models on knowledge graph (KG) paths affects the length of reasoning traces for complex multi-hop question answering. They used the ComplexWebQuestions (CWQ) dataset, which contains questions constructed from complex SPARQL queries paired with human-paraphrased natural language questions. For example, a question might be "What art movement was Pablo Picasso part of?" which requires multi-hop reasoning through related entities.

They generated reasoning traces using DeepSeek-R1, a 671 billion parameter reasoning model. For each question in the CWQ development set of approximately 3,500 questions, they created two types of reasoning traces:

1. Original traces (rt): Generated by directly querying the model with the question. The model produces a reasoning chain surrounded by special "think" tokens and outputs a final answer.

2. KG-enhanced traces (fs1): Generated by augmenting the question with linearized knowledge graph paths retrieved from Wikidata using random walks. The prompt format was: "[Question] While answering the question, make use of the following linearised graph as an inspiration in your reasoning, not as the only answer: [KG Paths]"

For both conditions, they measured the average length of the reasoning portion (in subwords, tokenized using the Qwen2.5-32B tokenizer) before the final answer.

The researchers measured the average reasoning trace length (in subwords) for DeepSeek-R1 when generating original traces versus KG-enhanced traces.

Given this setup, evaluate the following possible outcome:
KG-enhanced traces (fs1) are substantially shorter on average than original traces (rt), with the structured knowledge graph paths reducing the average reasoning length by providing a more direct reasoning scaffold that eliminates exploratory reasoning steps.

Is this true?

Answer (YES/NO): YES